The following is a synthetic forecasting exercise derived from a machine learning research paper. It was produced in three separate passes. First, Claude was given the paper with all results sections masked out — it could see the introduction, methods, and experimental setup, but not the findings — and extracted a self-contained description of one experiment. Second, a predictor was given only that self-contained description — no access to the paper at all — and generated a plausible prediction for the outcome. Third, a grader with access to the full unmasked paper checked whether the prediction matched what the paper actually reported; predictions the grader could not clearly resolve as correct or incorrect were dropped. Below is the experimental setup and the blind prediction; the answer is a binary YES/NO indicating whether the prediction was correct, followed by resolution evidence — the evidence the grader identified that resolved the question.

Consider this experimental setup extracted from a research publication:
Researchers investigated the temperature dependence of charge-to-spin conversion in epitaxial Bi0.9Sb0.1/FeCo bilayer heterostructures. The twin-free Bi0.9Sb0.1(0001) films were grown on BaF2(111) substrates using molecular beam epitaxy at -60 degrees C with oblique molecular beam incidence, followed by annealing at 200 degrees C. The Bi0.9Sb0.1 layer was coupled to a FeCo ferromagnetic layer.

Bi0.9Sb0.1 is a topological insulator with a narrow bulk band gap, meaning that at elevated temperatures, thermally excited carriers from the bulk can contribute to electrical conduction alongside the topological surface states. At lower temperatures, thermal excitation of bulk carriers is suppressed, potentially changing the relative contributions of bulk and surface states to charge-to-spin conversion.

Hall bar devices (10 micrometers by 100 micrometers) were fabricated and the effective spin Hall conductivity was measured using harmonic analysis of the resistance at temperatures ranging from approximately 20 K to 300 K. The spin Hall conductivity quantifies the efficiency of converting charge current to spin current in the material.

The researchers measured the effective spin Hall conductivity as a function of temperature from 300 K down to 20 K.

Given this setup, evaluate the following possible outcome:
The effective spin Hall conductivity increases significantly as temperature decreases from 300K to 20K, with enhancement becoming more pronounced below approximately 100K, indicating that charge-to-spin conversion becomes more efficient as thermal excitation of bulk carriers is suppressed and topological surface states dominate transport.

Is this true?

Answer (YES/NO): NO